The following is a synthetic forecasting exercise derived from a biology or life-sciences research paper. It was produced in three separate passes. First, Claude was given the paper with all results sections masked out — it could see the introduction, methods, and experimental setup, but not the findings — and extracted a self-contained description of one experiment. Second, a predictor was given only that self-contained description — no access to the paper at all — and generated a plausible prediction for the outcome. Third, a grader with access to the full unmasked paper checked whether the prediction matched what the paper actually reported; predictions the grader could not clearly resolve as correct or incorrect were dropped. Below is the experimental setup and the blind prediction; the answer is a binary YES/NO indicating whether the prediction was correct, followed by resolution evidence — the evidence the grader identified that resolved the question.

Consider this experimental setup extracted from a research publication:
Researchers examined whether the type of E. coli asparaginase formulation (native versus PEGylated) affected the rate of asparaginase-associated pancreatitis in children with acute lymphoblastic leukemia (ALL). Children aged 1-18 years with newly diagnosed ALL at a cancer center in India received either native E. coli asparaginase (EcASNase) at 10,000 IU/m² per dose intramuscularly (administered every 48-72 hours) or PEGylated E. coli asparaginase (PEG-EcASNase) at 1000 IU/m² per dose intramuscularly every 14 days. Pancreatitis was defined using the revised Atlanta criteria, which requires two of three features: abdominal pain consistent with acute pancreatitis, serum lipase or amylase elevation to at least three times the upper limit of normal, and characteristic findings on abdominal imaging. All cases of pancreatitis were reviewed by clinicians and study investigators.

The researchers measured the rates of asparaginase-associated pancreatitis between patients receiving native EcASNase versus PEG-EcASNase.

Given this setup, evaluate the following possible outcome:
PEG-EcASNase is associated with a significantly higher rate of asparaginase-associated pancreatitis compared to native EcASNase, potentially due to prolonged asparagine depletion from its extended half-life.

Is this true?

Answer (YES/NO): NO